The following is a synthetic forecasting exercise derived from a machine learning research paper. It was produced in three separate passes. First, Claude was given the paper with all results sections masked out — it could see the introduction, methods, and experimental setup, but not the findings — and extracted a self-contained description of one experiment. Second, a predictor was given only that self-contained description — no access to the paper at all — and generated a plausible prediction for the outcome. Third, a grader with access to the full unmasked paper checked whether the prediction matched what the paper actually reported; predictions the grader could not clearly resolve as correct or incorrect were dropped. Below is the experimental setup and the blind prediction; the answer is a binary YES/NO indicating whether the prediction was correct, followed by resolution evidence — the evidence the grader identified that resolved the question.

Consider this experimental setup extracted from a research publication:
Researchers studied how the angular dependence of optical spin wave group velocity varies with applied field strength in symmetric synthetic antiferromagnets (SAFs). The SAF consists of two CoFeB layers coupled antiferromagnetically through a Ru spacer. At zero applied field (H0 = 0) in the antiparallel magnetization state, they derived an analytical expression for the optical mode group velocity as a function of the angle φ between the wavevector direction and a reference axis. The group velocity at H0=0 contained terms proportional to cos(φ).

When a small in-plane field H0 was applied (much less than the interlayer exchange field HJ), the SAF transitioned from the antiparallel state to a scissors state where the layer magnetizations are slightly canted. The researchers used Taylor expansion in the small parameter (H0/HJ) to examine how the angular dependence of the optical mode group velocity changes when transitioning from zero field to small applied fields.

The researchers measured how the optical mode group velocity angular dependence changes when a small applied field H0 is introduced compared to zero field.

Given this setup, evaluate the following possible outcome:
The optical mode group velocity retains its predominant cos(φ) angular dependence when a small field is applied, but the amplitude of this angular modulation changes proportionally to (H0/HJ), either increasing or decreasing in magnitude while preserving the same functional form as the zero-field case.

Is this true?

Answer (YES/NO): NO